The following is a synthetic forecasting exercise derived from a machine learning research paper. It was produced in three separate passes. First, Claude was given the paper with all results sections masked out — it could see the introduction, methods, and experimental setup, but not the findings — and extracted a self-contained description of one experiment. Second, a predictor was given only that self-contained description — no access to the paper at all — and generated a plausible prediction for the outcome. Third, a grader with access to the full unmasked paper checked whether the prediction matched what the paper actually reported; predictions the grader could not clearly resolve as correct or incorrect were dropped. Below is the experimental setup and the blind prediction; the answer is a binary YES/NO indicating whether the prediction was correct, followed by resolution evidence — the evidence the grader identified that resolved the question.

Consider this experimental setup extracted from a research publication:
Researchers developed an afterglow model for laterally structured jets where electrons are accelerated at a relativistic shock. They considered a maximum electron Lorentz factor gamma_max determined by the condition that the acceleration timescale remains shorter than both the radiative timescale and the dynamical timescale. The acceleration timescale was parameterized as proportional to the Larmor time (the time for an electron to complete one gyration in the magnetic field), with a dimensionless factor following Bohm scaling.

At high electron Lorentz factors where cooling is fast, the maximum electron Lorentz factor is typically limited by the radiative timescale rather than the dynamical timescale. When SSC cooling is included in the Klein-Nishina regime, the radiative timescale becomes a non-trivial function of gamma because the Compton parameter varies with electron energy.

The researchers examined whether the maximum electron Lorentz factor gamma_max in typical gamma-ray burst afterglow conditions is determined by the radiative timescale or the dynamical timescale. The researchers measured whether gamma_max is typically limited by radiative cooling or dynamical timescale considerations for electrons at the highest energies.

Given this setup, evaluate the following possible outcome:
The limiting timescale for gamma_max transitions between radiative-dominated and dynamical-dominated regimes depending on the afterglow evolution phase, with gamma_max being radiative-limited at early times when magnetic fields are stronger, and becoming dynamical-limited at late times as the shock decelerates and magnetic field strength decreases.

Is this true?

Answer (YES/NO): NO